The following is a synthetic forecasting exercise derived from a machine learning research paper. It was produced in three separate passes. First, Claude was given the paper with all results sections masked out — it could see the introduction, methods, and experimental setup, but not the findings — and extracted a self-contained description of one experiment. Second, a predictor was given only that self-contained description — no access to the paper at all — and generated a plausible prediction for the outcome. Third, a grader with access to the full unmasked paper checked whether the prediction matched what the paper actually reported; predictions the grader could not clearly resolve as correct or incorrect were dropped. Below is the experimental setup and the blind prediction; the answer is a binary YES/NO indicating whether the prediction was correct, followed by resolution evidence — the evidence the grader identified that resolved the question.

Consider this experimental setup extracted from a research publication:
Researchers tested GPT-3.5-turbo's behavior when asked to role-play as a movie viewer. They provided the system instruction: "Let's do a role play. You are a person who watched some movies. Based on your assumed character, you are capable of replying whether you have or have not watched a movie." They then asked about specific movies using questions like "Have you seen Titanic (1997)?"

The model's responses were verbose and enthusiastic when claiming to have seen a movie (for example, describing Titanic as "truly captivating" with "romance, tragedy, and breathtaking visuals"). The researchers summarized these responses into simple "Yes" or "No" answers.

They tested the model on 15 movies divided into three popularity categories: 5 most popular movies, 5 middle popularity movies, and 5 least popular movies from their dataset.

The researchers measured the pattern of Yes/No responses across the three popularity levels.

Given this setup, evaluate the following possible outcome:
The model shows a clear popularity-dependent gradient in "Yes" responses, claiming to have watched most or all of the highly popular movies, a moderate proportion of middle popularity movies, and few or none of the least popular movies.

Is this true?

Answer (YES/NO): NO